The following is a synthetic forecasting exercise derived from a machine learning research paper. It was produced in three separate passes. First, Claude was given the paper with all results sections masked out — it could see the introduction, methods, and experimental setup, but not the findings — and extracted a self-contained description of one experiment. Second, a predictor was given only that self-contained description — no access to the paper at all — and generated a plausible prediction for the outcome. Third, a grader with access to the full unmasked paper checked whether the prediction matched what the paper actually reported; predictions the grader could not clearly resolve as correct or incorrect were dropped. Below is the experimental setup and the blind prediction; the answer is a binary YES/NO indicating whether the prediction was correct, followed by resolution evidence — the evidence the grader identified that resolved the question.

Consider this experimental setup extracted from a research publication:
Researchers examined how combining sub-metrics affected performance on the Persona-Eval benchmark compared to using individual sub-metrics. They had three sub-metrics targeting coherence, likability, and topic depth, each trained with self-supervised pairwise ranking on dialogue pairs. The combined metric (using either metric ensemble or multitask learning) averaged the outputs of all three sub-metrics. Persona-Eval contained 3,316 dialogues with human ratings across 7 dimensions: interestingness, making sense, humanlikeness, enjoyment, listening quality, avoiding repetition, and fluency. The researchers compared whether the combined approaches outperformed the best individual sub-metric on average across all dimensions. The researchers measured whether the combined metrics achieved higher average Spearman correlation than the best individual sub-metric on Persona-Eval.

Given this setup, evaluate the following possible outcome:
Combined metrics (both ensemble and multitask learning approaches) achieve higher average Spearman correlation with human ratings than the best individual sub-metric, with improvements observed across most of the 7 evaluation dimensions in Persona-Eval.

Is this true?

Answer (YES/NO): NO